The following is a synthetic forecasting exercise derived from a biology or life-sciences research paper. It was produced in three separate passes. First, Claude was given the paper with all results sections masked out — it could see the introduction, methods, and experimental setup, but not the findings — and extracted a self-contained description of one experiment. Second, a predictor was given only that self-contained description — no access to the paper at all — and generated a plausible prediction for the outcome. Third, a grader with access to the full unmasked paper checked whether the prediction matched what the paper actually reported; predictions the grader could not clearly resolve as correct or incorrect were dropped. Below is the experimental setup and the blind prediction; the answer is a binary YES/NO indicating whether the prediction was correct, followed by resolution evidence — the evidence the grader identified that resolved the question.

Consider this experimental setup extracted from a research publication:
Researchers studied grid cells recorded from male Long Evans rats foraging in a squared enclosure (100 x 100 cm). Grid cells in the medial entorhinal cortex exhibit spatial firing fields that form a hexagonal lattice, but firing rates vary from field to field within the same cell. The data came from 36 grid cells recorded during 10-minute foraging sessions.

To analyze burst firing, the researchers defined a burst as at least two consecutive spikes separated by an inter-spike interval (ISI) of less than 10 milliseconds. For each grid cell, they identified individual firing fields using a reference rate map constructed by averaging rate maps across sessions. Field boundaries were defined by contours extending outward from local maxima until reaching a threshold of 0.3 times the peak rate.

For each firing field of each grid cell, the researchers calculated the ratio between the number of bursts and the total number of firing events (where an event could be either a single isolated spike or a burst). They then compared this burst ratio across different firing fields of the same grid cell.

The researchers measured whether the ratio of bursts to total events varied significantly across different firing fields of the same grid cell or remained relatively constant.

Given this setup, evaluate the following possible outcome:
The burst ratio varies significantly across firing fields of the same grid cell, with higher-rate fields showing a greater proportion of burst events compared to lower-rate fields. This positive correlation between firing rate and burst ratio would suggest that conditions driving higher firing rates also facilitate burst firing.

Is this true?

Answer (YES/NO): NO